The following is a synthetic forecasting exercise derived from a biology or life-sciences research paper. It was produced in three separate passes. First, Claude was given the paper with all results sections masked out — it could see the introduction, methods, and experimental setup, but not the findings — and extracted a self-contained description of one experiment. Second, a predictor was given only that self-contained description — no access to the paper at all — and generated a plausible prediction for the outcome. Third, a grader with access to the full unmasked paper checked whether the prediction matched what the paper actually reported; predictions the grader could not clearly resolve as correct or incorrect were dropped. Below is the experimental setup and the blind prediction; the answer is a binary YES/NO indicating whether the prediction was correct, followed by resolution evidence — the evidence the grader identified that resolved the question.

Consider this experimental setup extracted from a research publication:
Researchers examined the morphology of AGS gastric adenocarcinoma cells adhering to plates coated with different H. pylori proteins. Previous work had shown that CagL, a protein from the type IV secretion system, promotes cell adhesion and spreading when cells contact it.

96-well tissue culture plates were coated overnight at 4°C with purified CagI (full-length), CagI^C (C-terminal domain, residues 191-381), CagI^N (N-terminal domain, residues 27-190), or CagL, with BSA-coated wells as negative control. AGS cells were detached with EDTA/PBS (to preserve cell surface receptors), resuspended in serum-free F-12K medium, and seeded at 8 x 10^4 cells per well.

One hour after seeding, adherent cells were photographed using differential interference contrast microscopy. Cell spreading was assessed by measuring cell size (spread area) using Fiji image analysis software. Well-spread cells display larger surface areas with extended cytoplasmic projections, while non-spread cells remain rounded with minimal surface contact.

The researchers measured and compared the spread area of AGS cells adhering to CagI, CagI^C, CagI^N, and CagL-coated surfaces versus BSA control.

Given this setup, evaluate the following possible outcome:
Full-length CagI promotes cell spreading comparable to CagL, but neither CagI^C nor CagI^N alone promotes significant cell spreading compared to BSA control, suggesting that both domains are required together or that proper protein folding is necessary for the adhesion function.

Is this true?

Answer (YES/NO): NO